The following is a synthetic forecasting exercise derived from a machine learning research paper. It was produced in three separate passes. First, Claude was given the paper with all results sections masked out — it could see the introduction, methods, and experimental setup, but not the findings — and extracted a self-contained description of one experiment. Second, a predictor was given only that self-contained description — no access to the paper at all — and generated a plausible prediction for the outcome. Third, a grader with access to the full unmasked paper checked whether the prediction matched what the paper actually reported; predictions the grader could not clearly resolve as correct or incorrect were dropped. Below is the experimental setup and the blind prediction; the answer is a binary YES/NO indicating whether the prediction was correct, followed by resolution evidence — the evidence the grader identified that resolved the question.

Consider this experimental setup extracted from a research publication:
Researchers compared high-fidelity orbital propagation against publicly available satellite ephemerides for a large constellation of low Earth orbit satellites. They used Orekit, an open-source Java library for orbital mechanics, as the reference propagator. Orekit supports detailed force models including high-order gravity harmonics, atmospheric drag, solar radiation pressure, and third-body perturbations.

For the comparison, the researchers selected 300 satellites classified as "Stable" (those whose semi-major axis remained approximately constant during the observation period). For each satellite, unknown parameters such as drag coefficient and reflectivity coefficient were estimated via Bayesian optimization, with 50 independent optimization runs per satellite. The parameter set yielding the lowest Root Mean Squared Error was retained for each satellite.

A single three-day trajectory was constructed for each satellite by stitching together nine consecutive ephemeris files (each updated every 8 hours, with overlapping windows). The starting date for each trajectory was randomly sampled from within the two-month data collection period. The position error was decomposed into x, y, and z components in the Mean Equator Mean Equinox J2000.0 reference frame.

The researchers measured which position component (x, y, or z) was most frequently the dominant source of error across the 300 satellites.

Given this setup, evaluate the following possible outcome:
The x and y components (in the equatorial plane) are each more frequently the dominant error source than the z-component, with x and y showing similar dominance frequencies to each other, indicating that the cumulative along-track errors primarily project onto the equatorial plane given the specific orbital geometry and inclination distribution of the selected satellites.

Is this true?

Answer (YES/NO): NO